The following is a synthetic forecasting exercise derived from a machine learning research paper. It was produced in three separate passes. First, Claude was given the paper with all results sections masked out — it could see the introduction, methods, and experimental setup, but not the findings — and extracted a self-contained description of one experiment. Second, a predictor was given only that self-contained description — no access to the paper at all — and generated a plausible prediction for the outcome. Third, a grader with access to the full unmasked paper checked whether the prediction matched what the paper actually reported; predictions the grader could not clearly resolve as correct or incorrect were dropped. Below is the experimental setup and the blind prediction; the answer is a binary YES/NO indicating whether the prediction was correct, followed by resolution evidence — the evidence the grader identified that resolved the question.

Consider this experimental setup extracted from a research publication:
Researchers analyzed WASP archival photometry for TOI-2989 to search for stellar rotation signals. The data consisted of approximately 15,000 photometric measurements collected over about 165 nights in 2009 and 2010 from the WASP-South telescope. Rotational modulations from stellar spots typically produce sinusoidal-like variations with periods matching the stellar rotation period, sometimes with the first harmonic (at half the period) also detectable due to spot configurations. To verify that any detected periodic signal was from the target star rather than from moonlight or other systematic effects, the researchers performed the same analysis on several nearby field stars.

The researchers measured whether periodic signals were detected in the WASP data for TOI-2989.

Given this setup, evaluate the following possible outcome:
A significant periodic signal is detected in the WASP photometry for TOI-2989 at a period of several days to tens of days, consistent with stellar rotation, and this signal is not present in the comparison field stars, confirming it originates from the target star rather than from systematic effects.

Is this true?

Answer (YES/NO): YES